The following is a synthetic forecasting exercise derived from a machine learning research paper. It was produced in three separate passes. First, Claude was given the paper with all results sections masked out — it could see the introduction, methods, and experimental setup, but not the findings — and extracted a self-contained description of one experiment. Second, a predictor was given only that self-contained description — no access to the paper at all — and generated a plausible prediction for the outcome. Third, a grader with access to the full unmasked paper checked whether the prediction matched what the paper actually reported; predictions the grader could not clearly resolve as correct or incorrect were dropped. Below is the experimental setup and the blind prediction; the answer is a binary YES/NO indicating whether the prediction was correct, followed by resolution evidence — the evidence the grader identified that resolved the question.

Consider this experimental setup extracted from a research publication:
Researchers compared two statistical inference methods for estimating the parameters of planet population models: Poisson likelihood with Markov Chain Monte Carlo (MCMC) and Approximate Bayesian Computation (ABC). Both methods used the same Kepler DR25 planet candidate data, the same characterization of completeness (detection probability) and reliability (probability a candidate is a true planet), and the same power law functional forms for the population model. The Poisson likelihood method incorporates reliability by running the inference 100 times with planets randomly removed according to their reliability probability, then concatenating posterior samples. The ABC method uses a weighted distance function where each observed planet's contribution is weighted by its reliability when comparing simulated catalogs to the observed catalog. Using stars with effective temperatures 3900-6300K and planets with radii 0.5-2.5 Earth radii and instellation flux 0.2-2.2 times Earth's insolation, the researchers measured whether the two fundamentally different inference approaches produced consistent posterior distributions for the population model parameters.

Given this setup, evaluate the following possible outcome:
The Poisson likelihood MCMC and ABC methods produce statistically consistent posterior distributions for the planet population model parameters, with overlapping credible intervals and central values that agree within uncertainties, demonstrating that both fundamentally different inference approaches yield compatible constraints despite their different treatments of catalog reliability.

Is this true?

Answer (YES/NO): YES